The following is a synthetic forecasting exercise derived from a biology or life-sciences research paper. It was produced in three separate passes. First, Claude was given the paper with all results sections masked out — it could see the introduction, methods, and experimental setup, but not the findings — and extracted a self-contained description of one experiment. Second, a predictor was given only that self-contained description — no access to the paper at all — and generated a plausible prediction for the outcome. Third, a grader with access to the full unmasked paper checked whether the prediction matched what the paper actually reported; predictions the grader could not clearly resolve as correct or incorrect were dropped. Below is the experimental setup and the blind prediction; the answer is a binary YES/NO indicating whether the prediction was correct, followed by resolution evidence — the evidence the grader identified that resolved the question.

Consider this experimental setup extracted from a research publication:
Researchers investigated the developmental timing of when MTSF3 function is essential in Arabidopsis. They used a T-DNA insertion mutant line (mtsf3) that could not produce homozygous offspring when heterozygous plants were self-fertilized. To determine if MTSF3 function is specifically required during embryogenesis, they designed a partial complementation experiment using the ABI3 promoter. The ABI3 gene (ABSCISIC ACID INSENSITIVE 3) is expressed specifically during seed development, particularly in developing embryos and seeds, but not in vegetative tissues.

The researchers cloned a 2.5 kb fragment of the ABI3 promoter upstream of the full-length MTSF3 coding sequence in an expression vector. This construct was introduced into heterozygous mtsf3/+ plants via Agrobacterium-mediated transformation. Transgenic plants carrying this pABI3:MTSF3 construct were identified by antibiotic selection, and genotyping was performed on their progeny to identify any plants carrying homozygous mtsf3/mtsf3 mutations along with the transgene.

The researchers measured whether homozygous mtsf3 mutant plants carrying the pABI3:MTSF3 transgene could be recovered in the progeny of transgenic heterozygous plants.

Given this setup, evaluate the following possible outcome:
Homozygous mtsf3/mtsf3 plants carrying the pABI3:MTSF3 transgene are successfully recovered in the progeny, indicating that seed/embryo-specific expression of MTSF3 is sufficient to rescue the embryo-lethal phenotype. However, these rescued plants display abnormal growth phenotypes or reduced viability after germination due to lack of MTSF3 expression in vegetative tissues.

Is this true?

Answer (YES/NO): YES